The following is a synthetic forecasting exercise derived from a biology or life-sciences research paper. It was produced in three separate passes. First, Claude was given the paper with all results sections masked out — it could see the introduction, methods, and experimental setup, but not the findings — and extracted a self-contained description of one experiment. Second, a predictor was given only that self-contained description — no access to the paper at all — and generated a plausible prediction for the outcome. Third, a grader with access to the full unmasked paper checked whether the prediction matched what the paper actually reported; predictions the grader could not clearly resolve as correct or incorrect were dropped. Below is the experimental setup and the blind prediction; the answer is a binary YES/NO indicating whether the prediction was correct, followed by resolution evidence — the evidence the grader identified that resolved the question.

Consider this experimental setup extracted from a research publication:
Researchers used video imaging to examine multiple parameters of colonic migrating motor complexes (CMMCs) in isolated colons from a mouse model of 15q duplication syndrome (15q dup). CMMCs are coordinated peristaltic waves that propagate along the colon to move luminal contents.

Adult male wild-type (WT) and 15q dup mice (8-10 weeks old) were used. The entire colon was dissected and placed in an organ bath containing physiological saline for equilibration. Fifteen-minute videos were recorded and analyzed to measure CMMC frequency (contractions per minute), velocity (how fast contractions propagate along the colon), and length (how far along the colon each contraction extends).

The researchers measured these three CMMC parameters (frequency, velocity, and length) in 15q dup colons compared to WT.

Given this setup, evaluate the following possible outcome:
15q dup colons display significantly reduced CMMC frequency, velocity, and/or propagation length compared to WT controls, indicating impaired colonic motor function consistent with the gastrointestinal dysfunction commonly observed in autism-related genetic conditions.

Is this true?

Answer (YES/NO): YES